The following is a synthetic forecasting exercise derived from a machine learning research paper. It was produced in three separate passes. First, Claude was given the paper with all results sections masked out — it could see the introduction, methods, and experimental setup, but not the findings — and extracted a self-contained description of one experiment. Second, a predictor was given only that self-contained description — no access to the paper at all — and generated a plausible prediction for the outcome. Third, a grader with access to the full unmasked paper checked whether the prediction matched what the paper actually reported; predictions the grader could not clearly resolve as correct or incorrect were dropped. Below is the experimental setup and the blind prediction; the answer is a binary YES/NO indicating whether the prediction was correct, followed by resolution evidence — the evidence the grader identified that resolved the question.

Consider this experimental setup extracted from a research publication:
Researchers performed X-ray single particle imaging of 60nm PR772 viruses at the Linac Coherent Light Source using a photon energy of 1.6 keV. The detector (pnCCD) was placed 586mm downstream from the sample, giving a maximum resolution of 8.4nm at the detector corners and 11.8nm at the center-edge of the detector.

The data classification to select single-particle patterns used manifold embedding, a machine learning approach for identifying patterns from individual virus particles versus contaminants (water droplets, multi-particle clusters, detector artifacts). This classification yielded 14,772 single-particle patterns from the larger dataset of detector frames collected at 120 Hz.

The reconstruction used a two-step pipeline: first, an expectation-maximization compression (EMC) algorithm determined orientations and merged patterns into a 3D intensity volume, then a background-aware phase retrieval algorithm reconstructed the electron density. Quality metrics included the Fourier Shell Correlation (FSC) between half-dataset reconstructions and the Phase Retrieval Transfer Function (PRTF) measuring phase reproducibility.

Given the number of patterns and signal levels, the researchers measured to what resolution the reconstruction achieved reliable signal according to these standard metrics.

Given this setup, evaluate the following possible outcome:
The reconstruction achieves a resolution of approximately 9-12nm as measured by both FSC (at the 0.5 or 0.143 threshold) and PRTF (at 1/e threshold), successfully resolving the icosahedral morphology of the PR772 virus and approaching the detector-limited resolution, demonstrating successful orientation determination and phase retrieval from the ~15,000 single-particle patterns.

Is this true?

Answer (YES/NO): YES